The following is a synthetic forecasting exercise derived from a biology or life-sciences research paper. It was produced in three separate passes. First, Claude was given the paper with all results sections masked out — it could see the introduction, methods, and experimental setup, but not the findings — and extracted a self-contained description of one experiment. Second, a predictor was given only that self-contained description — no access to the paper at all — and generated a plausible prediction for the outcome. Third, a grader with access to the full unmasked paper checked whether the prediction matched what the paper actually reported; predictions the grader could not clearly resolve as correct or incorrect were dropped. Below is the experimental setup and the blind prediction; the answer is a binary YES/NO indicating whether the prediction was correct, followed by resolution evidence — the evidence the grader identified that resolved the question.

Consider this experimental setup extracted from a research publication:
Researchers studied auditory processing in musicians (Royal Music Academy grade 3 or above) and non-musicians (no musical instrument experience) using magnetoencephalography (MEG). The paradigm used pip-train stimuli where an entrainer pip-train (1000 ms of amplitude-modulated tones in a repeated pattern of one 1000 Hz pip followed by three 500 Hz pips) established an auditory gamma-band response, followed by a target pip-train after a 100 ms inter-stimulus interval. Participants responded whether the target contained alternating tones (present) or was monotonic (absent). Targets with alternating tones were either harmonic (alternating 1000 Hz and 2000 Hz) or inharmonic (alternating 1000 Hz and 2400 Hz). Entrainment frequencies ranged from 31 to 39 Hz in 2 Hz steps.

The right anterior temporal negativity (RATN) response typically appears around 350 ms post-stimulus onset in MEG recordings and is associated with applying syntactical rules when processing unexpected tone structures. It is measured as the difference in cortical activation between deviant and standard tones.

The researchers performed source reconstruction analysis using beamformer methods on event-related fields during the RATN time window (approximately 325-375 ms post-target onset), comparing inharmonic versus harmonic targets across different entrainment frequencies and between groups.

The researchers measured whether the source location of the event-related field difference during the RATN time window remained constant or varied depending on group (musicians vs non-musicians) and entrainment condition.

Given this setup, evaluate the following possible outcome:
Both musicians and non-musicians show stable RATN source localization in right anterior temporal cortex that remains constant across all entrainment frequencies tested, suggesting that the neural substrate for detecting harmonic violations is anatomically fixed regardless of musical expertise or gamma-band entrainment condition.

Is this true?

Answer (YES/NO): NO